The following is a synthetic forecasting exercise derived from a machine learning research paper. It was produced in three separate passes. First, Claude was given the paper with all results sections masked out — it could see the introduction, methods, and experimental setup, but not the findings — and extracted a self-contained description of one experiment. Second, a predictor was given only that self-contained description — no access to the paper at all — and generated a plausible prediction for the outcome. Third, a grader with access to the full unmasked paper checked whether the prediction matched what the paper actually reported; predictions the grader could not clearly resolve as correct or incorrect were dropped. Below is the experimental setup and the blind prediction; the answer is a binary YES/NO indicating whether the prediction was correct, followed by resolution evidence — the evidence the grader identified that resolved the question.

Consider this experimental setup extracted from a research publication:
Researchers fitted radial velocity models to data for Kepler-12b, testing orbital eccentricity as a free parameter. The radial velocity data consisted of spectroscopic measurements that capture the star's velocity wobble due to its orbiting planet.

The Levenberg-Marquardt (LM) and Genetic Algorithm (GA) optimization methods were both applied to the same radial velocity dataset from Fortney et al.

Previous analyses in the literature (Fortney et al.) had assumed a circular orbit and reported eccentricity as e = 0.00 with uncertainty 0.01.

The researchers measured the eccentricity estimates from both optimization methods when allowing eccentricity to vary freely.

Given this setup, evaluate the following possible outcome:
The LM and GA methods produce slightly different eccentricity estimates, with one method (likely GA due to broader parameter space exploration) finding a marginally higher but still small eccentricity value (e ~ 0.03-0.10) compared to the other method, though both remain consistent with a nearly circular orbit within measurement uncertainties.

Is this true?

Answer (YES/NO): NO